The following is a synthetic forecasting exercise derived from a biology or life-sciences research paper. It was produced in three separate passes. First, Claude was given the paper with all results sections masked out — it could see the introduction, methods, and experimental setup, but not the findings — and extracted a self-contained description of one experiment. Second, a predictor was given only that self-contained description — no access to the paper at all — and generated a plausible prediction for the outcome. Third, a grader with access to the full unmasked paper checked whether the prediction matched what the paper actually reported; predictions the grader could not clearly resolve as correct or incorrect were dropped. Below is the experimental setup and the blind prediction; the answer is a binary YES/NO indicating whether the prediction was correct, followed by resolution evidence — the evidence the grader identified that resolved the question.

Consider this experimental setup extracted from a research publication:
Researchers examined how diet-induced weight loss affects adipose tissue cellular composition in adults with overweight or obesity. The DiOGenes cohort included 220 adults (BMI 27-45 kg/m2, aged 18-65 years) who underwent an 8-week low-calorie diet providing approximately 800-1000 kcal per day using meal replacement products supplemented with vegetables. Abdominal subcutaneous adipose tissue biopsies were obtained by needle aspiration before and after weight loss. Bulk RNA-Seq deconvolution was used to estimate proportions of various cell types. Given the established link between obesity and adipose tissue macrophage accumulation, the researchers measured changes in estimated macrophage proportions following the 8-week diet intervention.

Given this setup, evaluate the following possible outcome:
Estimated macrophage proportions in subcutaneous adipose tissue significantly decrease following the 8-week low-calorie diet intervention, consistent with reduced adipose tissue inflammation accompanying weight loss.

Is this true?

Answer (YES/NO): NO